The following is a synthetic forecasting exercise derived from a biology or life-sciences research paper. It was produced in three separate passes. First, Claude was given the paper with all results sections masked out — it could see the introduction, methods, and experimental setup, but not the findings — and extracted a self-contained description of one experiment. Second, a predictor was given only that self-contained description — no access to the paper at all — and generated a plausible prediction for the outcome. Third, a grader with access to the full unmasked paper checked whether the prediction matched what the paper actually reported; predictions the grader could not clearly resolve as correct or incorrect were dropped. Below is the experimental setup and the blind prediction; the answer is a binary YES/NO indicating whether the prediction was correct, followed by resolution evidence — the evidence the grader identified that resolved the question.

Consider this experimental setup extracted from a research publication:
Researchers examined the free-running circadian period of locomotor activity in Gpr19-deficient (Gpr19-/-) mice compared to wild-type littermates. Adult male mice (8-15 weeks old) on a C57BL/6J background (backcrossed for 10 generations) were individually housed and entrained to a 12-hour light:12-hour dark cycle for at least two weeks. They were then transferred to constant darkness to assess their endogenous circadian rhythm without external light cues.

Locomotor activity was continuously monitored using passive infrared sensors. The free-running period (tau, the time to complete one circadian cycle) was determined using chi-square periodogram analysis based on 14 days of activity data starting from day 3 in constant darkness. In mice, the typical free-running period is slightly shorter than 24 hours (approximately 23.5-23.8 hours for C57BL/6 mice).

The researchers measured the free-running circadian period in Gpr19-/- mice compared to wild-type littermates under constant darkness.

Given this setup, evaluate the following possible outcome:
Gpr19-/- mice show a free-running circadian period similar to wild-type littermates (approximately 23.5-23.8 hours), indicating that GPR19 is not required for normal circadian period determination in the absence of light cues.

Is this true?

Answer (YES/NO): NO